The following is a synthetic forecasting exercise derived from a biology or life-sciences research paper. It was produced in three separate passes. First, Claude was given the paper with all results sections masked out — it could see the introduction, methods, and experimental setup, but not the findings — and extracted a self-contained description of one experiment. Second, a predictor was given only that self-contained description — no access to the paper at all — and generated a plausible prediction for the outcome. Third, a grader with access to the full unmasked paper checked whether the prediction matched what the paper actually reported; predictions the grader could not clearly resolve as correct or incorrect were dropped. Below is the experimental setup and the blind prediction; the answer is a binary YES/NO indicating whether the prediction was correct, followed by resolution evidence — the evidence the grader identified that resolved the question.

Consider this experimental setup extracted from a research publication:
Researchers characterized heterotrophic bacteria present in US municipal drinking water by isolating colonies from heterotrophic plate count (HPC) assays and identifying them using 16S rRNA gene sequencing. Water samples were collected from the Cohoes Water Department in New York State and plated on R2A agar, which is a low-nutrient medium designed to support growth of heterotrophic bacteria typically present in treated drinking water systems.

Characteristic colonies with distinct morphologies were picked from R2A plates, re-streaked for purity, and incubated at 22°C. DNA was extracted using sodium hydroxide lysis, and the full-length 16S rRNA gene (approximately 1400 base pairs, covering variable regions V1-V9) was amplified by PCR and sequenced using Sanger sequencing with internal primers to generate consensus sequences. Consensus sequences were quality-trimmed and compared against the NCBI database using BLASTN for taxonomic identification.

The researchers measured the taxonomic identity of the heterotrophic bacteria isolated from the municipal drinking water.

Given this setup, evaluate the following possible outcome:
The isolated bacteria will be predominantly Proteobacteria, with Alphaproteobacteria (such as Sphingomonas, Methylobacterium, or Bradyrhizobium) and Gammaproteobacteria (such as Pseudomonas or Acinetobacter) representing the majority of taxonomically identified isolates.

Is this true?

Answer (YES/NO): YES